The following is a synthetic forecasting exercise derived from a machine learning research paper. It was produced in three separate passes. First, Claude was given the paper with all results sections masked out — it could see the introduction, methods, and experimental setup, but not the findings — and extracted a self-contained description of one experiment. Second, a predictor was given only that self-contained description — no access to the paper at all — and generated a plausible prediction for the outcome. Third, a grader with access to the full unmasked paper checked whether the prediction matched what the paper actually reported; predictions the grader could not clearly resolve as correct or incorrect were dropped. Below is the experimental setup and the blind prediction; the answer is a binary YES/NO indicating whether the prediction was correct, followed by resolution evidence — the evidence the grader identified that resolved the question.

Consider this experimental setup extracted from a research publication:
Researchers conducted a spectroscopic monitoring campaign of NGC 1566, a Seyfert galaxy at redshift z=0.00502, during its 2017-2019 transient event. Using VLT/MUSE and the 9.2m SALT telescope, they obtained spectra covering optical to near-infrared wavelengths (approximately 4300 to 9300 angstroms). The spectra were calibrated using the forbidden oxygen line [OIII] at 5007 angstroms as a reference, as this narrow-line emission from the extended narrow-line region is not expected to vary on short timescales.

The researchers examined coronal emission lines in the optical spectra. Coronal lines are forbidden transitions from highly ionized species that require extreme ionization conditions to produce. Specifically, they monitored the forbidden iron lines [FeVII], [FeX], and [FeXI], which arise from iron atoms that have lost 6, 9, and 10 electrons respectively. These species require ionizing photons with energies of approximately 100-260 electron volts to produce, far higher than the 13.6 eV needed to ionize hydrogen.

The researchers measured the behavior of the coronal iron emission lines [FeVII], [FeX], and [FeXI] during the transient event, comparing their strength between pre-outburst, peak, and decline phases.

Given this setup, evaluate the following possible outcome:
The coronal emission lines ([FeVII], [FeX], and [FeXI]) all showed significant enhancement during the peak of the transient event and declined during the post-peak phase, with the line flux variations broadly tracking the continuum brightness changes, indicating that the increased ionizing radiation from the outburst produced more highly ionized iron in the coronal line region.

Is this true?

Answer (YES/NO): NO